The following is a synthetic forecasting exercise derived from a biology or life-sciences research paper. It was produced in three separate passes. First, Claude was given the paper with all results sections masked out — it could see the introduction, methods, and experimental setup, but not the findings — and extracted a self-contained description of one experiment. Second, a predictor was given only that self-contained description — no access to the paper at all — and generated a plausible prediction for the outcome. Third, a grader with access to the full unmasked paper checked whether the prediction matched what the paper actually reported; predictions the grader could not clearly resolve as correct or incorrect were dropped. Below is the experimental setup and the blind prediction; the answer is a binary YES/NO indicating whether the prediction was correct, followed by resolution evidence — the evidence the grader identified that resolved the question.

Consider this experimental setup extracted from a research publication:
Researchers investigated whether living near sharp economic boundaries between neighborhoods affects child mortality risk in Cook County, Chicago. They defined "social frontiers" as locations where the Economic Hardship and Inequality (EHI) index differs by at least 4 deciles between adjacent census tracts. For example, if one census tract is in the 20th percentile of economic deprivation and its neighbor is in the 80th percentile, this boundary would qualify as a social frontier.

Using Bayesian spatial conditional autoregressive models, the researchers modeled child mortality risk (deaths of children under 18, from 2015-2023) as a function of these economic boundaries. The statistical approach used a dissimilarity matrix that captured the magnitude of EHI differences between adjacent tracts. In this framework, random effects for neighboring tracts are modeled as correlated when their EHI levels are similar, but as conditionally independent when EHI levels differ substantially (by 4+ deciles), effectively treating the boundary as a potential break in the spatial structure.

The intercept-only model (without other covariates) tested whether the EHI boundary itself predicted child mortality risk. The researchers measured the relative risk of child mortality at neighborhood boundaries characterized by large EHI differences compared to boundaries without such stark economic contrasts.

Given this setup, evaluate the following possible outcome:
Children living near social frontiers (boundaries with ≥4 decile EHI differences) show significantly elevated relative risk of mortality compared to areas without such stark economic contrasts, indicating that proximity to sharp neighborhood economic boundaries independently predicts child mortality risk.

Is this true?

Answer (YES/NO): YES